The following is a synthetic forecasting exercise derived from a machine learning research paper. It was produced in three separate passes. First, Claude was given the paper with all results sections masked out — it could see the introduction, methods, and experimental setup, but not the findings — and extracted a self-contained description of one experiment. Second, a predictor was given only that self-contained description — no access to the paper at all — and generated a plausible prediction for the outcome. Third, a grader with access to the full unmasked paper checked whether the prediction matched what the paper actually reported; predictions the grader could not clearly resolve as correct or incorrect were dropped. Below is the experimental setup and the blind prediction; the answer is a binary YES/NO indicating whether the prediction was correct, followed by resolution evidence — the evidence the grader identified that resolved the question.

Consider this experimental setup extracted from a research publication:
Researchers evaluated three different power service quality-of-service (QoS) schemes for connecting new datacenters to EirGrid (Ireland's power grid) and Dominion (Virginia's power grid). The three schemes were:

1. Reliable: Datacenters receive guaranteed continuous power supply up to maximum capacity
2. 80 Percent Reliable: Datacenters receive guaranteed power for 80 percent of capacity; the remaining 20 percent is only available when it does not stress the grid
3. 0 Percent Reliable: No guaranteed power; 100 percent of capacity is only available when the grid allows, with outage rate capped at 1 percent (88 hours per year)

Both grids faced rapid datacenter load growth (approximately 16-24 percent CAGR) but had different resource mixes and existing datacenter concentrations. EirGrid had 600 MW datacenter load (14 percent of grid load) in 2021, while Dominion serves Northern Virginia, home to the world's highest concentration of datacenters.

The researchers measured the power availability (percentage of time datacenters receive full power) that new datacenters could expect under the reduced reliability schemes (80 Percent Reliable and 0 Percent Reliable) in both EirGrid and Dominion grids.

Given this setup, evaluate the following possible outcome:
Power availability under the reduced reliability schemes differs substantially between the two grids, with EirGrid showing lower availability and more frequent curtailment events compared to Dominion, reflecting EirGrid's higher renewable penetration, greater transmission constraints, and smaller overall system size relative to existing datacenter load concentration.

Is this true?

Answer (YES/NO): NO